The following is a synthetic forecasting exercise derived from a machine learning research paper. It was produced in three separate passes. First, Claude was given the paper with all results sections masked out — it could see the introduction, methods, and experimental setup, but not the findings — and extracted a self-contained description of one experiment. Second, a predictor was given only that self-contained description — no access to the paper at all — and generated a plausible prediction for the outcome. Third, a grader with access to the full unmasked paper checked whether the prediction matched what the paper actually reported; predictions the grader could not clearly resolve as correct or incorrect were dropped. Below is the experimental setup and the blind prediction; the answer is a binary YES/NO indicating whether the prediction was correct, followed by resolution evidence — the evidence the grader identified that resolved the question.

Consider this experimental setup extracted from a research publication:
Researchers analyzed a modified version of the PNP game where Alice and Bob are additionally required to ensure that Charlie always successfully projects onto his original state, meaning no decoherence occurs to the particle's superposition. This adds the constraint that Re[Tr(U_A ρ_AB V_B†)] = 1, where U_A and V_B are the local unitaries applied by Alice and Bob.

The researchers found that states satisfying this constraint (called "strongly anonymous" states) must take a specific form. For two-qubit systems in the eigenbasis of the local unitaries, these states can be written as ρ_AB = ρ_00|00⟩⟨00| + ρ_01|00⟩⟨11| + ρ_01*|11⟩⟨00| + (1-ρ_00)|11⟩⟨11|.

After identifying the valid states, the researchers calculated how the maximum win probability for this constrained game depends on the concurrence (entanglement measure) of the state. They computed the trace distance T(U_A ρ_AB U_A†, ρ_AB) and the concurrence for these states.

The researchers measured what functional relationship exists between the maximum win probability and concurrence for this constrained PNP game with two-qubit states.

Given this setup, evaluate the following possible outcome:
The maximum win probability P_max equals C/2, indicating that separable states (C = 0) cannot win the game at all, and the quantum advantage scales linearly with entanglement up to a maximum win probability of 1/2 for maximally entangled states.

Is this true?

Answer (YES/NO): NO